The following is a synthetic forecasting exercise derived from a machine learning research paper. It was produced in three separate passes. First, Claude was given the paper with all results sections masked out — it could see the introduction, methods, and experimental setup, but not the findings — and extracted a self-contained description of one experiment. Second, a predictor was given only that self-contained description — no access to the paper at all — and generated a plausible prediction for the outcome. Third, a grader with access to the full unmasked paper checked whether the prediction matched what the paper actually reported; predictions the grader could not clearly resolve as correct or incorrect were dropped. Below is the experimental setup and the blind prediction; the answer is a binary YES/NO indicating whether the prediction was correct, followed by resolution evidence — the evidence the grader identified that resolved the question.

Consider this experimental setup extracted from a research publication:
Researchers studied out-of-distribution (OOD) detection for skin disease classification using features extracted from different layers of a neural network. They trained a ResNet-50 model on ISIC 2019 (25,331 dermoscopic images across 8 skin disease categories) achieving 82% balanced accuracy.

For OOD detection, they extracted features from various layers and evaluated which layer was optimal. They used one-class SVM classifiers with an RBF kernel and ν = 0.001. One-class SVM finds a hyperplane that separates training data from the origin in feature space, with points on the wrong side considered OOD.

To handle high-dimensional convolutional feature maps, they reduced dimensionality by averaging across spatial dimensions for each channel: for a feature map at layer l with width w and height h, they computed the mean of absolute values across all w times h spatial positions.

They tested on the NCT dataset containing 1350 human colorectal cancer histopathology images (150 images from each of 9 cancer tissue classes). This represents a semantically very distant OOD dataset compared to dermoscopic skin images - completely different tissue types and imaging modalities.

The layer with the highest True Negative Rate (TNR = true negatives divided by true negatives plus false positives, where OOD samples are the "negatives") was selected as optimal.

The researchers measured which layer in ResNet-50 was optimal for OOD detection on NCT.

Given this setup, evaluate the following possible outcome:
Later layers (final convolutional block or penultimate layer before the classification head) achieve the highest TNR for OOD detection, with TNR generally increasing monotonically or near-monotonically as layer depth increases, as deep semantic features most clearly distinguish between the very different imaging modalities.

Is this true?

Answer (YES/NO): NO